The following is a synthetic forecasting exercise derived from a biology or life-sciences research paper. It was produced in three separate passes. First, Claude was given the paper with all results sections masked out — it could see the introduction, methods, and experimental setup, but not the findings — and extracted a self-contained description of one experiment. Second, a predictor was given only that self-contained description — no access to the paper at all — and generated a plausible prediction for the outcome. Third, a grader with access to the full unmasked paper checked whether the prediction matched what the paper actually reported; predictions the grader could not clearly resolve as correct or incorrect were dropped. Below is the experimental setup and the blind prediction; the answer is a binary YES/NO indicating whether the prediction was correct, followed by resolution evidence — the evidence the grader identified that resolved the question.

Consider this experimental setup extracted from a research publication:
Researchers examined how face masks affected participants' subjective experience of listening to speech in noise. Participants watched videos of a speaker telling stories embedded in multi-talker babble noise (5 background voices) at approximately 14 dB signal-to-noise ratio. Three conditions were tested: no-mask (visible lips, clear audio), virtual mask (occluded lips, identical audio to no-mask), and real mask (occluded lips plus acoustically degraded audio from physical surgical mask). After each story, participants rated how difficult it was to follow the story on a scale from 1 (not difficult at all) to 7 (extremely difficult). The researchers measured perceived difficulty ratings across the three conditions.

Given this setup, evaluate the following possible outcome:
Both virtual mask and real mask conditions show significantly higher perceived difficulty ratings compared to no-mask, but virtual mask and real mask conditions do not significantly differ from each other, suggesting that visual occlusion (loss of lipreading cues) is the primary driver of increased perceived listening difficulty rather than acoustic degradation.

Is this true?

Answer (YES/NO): YES